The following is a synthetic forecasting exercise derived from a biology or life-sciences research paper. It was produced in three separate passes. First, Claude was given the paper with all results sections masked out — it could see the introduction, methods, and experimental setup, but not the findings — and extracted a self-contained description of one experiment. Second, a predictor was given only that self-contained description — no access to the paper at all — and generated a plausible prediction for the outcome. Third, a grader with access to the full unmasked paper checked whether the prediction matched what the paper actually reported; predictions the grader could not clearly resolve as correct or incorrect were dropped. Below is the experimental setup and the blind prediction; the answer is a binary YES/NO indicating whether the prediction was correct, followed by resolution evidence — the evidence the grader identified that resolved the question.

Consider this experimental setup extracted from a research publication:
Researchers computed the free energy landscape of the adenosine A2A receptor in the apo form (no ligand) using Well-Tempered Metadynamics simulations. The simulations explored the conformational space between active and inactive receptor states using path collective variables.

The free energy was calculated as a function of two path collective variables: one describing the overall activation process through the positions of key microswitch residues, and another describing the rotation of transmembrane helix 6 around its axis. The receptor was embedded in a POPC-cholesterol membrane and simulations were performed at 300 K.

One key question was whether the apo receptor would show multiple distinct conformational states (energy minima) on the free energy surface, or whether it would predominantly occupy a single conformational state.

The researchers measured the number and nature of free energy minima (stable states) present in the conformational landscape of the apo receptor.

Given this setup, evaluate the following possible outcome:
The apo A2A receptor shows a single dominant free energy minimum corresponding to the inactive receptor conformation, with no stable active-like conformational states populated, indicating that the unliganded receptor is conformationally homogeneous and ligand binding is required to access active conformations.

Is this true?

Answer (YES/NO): NO